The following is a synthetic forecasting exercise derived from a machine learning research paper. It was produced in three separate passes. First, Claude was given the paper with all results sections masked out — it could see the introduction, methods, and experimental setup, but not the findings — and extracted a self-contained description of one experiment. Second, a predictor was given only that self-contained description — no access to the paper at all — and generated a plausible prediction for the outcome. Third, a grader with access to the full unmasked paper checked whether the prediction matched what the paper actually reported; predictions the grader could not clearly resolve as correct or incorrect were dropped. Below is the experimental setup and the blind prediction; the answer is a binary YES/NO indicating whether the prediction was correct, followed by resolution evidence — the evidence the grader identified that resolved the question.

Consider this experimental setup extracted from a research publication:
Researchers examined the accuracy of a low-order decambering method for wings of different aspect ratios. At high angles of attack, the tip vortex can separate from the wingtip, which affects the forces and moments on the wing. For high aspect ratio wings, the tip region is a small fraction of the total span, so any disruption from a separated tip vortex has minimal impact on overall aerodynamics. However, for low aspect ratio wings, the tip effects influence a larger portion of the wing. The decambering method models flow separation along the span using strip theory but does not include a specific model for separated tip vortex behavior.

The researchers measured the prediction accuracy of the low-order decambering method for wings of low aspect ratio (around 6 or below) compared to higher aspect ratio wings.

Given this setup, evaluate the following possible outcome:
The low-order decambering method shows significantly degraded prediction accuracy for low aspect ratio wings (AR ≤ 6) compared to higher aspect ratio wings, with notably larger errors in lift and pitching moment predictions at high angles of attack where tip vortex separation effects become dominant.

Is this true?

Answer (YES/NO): NO